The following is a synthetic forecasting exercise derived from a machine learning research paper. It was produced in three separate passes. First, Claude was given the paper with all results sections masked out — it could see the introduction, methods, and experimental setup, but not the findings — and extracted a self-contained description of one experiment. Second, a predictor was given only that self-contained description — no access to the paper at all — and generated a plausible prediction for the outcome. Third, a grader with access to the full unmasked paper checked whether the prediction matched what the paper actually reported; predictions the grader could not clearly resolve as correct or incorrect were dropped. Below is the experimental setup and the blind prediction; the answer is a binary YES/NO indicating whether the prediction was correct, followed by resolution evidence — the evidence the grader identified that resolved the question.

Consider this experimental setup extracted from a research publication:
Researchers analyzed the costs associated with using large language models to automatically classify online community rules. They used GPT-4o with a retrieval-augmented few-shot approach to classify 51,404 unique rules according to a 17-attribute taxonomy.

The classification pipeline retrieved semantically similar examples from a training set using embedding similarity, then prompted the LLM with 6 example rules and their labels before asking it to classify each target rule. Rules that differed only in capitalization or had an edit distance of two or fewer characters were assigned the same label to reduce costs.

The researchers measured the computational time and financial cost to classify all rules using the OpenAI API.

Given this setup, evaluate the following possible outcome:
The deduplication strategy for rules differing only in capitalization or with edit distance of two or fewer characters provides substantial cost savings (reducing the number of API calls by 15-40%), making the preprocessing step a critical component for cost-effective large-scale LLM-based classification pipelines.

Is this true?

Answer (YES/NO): YES